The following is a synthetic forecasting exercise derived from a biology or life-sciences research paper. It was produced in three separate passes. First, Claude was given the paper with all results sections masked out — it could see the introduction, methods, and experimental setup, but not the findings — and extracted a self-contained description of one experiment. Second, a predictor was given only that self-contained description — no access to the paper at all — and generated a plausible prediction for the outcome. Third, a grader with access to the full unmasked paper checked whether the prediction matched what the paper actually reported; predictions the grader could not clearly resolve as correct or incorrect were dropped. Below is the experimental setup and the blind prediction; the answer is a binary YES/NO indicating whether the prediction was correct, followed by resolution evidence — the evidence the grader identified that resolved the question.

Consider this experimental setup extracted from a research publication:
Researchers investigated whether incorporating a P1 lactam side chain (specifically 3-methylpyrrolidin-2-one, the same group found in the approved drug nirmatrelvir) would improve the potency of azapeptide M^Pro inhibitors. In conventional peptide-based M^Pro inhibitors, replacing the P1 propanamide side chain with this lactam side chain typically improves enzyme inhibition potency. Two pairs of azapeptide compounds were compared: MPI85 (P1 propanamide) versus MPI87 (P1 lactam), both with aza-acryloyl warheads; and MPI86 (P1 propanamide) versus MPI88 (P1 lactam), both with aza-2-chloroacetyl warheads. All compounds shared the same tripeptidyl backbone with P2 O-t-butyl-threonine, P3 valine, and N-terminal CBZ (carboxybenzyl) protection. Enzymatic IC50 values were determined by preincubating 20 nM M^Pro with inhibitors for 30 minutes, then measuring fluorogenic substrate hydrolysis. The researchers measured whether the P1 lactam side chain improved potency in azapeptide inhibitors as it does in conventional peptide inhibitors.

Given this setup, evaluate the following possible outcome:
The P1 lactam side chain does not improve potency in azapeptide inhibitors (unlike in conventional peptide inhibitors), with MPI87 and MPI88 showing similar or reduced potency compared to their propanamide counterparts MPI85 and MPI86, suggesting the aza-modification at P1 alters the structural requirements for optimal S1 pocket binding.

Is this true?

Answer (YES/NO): YES